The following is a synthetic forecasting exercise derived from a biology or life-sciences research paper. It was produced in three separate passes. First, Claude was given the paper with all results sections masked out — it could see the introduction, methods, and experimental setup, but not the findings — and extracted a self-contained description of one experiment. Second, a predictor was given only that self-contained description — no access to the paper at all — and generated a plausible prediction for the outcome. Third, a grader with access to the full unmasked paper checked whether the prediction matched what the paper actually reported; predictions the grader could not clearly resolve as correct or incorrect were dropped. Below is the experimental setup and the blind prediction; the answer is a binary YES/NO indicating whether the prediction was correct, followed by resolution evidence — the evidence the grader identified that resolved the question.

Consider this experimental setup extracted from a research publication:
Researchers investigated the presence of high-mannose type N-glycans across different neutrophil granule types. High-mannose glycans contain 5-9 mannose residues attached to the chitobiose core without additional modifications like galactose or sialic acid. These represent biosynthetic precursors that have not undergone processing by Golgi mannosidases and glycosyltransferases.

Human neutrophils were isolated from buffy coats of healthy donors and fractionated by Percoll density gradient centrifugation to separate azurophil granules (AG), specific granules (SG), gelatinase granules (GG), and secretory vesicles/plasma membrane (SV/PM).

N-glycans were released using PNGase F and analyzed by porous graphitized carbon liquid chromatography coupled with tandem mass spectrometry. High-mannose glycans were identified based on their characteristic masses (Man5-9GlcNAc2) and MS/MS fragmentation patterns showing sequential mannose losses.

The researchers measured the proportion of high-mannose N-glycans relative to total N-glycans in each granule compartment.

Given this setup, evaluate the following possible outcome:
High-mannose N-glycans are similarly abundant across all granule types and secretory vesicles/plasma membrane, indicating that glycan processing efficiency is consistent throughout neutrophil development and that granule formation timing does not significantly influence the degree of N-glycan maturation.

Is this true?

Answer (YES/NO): NO